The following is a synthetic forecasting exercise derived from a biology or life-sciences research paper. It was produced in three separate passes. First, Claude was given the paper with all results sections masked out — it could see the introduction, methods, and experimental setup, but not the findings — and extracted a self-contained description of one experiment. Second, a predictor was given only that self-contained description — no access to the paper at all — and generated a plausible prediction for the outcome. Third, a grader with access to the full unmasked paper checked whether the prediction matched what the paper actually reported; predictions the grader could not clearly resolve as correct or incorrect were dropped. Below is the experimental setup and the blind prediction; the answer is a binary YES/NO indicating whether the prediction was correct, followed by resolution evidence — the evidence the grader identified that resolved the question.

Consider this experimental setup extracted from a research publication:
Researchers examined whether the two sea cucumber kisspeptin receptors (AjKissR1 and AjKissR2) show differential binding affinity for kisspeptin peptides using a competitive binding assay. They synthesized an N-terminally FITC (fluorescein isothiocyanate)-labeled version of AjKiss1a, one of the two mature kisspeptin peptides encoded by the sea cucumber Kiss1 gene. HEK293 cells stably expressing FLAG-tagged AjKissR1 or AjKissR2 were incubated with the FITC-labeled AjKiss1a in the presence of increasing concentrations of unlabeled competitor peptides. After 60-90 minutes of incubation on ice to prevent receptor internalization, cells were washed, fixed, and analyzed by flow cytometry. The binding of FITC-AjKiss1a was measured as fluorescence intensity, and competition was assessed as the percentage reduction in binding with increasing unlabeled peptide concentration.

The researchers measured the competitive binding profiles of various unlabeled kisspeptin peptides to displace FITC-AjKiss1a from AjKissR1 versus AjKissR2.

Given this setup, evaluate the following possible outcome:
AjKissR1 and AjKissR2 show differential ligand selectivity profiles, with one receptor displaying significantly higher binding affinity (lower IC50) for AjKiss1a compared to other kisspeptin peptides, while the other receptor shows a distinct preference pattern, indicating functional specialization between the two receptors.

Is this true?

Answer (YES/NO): YES